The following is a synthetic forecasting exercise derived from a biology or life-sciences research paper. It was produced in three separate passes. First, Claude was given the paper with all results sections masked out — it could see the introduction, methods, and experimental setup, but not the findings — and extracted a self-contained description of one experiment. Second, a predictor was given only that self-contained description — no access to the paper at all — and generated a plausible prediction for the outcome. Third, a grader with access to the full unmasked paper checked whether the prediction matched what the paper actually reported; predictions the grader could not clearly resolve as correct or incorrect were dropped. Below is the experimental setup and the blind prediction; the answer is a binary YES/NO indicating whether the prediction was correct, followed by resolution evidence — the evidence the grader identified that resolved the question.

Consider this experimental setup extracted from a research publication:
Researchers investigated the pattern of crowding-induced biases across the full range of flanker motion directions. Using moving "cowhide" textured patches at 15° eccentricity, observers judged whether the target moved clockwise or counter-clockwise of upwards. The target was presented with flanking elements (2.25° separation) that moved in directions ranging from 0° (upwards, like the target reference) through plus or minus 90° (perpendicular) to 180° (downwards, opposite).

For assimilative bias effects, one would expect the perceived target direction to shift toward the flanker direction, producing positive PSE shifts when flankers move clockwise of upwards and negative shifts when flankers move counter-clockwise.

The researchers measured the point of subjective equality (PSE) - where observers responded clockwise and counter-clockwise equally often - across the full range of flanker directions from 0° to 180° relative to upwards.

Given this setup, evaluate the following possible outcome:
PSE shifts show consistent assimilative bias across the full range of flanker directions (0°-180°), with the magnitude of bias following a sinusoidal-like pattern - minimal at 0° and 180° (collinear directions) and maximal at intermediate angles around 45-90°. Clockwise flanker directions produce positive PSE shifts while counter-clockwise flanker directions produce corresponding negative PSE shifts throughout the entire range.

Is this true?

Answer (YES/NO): NO